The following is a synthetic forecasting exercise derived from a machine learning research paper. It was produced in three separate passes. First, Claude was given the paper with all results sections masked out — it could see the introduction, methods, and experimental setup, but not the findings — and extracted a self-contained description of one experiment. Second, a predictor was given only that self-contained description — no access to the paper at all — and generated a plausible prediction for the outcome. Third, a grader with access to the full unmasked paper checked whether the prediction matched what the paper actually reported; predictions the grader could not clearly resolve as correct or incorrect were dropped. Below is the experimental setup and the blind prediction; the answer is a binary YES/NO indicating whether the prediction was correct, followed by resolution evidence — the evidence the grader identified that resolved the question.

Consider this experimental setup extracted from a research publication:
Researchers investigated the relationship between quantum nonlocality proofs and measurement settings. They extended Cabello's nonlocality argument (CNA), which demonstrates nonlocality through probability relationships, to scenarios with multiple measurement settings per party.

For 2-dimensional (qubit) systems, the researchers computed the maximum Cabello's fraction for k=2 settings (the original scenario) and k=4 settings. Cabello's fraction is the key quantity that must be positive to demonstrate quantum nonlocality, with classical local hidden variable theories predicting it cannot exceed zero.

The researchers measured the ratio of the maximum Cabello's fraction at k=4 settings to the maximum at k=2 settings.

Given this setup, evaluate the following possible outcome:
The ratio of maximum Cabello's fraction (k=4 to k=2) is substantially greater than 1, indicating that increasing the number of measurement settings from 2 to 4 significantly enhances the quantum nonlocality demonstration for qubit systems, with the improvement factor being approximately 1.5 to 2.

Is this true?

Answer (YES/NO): NO